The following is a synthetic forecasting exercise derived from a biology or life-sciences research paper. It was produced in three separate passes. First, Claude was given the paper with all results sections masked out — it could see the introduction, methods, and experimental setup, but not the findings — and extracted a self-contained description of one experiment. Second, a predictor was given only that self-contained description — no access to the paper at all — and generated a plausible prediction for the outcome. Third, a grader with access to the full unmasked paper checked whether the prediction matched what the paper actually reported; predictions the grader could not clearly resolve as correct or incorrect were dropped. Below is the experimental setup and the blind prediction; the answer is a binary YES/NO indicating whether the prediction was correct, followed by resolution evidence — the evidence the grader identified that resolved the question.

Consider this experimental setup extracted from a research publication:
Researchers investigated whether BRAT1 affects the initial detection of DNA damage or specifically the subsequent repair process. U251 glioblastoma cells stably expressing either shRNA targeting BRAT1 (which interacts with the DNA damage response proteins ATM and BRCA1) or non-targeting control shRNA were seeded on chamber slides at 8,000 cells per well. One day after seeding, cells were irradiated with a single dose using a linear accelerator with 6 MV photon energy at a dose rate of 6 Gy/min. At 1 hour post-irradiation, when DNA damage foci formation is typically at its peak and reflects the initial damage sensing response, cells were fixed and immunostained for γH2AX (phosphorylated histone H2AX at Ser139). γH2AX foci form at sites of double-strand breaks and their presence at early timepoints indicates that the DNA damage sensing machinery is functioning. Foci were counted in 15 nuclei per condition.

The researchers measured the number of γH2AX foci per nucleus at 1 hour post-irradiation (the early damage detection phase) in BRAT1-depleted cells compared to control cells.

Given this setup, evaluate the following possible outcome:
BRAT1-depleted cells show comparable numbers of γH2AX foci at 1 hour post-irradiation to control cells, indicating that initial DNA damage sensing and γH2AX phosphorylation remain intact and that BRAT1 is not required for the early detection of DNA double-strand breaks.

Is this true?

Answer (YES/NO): YES